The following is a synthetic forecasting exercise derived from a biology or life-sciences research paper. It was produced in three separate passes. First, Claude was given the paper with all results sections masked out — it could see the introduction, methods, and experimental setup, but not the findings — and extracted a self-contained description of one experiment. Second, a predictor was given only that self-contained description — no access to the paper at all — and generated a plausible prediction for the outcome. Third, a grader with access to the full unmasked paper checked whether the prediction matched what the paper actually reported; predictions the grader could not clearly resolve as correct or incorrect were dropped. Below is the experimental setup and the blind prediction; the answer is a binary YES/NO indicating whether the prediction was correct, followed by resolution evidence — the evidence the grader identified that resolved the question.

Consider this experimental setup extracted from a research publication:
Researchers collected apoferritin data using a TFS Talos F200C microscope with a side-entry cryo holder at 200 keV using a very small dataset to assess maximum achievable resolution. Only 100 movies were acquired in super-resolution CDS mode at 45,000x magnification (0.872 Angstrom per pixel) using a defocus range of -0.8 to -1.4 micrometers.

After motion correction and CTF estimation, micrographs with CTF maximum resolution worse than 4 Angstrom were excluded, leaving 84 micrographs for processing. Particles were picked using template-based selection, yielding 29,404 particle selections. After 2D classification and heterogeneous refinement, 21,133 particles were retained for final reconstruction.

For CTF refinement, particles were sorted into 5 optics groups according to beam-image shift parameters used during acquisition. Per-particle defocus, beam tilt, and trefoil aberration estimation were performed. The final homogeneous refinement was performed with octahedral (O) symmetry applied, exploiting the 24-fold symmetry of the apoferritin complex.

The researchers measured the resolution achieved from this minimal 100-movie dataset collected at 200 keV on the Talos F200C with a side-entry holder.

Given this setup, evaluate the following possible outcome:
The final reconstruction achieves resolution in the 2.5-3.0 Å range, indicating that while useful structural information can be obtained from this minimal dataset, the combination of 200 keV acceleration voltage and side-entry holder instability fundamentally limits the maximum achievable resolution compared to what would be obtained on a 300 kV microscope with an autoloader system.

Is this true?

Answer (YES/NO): YES